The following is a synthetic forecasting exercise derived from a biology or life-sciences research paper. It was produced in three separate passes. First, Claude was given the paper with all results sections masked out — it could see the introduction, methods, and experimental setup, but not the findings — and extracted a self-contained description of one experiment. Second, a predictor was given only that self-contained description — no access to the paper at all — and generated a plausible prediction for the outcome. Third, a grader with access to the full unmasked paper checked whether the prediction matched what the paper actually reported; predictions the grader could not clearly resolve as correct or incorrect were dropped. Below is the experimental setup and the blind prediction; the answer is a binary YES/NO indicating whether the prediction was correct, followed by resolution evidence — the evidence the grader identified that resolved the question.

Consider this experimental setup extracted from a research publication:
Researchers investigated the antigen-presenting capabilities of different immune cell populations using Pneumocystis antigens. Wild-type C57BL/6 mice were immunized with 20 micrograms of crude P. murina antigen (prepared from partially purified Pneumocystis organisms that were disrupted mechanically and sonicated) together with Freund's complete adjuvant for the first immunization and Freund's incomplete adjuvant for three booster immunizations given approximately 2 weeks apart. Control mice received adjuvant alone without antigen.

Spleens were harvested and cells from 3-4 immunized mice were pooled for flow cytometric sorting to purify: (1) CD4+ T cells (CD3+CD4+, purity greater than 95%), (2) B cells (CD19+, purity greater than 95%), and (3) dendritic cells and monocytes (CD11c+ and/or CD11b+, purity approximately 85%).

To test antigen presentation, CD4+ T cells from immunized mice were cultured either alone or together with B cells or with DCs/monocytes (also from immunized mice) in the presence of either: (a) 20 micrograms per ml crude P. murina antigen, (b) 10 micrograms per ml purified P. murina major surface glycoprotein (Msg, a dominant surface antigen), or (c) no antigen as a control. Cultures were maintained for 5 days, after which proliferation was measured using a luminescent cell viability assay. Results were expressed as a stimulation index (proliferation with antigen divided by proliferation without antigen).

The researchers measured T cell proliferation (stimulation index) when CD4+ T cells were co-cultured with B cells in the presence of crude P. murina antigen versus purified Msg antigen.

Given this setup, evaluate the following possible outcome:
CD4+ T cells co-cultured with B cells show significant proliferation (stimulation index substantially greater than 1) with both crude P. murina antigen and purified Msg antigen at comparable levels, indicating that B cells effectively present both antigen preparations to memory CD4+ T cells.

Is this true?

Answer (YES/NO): NO